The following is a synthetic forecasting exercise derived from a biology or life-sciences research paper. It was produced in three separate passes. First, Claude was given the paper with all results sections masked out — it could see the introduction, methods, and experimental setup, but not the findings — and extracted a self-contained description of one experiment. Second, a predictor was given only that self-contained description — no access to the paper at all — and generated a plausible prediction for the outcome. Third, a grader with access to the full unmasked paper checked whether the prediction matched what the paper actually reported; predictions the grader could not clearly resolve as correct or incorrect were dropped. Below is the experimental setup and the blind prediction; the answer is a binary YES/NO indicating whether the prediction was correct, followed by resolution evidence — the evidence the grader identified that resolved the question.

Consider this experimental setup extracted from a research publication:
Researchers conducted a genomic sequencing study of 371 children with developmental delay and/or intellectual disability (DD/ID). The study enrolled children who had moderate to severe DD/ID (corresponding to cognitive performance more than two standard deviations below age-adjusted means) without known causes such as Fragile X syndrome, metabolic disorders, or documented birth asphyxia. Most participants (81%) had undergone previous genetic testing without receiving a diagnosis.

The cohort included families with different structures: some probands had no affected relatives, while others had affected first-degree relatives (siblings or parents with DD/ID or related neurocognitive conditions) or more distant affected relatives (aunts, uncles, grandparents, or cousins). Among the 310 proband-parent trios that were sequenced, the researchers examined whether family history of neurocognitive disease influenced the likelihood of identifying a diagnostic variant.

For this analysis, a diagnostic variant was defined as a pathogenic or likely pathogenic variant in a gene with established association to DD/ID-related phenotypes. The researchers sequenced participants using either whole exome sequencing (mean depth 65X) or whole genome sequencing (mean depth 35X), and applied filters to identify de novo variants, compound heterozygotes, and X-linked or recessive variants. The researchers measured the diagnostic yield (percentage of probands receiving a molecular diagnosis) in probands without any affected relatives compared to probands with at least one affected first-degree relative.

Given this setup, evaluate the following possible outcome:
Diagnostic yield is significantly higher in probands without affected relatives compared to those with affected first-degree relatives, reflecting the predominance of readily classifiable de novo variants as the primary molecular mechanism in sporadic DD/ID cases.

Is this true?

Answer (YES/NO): YES